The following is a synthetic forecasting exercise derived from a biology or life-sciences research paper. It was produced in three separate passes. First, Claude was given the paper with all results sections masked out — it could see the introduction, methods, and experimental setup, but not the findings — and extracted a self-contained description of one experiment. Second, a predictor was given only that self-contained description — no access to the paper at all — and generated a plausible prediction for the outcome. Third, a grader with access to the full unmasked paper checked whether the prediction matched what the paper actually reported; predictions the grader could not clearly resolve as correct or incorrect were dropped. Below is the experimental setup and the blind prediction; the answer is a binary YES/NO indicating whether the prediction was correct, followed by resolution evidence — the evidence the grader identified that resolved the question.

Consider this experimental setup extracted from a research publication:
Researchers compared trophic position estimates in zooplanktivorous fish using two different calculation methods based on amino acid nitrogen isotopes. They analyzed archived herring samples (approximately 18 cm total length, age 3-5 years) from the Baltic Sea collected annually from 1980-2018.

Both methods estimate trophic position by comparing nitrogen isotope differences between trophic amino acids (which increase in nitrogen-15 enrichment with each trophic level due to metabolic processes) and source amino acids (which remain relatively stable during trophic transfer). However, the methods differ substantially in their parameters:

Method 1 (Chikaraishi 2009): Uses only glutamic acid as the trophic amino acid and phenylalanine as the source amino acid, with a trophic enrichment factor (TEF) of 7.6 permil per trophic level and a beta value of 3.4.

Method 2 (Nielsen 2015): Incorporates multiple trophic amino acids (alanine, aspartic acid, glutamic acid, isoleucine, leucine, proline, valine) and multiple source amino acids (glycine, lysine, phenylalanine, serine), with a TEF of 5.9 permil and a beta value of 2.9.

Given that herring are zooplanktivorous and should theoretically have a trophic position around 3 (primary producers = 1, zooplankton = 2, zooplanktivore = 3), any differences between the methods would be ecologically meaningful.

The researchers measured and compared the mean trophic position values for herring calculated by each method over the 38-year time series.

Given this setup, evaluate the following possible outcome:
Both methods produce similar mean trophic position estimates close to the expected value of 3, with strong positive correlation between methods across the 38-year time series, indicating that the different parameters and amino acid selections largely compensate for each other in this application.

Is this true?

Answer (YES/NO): NO